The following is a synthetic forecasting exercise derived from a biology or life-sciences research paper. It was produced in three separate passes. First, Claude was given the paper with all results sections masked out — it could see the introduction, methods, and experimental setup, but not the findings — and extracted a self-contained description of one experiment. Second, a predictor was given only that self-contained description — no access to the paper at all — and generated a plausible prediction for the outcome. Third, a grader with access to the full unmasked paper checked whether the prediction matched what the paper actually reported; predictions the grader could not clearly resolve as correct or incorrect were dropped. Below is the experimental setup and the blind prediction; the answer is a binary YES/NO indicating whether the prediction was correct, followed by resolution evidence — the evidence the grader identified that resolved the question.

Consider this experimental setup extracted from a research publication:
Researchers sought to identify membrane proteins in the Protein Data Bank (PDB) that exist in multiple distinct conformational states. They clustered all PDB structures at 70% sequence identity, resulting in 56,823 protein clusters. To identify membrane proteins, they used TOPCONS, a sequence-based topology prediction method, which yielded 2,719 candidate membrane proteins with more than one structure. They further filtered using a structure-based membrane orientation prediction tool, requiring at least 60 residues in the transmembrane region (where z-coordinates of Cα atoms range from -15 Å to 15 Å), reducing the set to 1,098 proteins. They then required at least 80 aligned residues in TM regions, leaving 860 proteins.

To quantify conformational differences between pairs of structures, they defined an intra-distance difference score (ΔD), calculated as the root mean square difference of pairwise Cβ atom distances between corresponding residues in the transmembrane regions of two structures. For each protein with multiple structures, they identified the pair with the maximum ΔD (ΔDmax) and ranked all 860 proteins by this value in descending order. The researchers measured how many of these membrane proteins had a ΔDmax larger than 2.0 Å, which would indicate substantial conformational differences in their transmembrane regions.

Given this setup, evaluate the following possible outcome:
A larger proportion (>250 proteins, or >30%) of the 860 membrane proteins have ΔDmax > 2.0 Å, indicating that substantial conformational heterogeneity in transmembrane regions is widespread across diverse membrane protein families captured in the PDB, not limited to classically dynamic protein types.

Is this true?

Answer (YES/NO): NO